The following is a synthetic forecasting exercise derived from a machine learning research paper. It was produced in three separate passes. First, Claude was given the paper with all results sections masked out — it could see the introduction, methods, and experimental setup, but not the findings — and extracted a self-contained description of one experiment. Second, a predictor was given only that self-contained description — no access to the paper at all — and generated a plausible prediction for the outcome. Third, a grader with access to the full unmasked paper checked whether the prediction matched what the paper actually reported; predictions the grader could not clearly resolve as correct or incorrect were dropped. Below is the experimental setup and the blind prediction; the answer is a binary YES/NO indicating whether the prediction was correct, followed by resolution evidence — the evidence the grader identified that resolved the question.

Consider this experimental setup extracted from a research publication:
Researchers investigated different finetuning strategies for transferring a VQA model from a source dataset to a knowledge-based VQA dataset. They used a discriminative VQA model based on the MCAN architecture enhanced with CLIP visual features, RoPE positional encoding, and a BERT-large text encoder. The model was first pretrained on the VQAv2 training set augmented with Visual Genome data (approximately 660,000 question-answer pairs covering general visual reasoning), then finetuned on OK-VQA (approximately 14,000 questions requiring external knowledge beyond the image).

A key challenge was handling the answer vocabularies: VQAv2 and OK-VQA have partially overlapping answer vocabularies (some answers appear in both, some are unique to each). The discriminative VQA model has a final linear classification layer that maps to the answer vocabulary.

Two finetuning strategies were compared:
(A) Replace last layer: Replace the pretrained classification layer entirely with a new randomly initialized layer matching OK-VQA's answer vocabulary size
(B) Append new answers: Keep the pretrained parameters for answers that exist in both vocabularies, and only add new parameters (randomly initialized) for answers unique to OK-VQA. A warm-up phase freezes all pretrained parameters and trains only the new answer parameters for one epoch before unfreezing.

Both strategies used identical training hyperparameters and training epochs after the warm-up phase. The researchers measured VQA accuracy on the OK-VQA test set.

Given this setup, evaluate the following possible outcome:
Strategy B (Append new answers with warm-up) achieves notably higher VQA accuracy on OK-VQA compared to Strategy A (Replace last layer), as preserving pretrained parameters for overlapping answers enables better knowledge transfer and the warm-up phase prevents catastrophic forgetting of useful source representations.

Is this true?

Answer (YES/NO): YES